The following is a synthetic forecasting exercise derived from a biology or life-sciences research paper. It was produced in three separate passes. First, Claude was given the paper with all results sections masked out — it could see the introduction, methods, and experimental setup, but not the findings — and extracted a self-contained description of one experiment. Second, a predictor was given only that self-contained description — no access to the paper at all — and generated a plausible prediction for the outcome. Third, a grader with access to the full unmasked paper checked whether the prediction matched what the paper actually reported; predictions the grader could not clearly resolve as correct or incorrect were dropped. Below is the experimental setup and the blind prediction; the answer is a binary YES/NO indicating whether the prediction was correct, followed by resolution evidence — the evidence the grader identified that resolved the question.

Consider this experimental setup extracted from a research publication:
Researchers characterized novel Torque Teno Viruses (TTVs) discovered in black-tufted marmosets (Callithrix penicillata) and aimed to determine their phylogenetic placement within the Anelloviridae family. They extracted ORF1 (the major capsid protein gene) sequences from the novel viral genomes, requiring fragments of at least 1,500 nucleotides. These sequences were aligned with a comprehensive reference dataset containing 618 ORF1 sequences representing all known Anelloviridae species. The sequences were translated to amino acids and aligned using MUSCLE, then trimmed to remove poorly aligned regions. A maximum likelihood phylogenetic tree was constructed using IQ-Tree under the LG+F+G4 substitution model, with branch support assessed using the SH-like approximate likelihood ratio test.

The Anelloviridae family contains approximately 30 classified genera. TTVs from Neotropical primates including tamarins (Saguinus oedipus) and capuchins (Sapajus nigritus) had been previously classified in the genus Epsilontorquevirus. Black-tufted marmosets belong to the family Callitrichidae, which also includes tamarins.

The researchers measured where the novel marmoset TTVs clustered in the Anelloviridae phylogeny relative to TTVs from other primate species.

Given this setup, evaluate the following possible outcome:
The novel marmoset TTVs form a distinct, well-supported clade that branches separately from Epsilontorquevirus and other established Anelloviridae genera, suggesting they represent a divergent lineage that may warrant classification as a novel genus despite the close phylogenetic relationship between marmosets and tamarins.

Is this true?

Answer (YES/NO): NO